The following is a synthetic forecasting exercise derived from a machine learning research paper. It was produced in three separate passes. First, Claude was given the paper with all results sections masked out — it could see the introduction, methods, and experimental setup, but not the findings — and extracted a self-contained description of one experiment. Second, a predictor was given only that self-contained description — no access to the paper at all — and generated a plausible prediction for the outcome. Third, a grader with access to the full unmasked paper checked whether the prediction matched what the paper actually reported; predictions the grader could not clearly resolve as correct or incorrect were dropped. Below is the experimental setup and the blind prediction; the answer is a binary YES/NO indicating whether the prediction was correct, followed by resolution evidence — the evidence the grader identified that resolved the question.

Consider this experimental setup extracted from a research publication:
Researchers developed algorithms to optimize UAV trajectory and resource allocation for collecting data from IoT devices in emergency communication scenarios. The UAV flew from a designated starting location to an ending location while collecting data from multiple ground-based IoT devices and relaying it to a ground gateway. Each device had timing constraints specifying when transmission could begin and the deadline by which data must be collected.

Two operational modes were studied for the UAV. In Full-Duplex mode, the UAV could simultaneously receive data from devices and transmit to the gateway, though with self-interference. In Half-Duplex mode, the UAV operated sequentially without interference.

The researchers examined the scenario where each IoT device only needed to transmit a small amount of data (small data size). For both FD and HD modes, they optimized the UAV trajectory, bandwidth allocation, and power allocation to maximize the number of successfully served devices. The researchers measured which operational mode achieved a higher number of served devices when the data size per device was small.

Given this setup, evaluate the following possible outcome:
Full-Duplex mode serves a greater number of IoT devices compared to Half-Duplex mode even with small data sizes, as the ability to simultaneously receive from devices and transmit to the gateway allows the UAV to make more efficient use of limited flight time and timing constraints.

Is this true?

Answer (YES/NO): NO